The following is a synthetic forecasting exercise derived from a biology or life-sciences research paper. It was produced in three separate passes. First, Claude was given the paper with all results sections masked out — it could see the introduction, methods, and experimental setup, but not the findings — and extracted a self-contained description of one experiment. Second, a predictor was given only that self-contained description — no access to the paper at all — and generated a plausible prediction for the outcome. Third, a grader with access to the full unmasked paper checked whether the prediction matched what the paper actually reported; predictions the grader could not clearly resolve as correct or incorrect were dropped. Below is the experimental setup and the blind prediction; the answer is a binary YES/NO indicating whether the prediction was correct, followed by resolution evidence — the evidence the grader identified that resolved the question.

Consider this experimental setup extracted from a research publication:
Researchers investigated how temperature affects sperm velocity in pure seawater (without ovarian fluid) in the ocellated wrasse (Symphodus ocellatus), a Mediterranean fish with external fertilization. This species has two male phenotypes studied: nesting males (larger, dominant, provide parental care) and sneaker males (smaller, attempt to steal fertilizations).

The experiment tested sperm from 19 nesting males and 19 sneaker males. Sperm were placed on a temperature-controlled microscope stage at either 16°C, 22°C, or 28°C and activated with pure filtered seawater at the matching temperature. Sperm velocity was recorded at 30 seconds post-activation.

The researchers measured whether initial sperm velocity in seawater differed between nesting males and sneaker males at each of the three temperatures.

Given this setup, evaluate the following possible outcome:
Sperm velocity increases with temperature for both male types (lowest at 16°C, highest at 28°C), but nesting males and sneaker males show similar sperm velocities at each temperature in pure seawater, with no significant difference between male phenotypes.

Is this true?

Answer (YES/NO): YES